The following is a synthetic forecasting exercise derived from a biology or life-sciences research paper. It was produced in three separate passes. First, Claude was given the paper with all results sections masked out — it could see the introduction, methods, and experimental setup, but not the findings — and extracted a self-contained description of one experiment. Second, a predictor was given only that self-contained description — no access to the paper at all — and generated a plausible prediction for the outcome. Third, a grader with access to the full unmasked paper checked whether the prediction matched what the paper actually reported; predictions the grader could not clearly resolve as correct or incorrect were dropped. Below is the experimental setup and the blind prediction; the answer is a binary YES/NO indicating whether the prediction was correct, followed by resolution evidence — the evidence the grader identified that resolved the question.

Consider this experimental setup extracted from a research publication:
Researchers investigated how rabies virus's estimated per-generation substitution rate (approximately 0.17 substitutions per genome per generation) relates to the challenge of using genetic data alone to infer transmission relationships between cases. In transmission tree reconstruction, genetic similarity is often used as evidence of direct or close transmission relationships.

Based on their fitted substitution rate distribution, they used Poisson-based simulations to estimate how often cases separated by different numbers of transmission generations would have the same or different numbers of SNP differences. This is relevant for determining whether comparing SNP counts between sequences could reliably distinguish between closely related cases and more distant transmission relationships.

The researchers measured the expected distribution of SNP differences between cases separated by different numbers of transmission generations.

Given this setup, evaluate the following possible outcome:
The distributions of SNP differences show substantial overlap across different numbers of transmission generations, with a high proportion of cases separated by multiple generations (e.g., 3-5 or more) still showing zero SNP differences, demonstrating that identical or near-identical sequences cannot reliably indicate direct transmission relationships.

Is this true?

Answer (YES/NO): YES